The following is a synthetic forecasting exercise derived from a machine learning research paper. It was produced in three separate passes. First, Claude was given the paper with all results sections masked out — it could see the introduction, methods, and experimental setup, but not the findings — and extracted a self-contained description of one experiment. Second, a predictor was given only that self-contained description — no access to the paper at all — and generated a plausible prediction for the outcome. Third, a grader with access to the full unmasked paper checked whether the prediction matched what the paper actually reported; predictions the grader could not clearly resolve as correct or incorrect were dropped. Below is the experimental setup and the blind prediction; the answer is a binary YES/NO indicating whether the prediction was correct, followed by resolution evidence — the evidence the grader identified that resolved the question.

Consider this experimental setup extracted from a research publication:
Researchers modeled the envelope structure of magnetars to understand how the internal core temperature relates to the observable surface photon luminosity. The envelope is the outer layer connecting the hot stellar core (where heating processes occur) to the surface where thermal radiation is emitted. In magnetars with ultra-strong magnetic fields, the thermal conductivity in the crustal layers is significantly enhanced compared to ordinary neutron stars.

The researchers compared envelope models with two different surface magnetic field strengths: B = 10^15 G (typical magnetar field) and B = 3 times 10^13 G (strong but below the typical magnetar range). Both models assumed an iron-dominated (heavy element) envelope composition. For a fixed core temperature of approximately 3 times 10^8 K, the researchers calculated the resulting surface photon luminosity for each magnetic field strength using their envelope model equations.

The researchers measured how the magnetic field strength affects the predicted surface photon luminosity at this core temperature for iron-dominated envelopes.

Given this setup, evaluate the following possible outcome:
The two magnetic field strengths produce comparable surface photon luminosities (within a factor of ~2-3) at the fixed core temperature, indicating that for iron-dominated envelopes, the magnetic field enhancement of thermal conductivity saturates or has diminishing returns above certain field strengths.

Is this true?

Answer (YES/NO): YES